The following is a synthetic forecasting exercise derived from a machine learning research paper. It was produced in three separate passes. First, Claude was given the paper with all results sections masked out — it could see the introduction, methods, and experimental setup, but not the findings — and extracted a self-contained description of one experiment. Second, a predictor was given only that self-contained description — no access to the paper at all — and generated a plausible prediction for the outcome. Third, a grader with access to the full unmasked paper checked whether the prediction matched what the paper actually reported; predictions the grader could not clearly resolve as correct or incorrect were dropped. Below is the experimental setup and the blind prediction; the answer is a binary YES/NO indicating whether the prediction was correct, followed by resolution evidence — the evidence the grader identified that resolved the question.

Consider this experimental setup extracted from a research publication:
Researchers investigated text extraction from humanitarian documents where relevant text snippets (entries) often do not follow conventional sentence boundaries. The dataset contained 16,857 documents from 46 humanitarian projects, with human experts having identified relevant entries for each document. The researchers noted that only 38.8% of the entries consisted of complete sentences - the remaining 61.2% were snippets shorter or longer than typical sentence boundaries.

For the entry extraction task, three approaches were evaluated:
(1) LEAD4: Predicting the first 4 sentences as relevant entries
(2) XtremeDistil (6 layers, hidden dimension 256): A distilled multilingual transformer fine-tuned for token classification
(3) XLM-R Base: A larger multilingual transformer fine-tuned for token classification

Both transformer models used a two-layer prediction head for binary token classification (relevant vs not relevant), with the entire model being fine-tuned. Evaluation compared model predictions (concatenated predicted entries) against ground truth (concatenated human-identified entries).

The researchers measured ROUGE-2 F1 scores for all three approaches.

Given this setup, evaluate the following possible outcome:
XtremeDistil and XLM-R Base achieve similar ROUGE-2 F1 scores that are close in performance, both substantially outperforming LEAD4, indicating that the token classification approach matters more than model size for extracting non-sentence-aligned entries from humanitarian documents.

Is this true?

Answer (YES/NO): NO